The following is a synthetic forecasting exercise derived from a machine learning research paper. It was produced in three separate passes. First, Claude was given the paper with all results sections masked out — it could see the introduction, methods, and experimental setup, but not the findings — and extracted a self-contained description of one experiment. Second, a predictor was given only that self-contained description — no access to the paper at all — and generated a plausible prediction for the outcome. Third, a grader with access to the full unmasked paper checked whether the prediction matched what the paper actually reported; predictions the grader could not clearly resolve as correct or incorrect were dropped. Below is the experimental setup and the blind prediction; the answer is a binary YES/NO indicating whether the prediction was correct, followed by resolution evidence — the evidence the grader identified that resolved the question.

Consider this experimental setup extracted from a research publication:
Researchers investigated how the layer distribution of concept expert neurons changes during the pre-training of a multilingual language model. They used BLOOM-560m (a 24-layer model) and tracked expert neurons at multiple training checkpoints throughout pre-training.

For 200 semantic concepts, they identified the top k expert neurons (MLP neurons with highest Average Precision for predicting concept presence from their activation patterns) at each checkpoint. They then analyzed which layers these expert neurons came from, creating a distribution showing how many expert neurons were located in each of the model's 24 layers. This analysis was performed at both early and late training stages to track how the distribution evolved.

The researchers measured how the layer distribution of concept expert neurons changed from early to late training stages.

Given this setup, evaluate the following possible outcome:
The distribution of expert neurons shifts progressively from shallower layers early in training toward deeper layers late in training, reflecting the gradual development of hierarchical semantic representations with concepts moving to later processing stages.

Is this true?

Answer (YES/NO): NO